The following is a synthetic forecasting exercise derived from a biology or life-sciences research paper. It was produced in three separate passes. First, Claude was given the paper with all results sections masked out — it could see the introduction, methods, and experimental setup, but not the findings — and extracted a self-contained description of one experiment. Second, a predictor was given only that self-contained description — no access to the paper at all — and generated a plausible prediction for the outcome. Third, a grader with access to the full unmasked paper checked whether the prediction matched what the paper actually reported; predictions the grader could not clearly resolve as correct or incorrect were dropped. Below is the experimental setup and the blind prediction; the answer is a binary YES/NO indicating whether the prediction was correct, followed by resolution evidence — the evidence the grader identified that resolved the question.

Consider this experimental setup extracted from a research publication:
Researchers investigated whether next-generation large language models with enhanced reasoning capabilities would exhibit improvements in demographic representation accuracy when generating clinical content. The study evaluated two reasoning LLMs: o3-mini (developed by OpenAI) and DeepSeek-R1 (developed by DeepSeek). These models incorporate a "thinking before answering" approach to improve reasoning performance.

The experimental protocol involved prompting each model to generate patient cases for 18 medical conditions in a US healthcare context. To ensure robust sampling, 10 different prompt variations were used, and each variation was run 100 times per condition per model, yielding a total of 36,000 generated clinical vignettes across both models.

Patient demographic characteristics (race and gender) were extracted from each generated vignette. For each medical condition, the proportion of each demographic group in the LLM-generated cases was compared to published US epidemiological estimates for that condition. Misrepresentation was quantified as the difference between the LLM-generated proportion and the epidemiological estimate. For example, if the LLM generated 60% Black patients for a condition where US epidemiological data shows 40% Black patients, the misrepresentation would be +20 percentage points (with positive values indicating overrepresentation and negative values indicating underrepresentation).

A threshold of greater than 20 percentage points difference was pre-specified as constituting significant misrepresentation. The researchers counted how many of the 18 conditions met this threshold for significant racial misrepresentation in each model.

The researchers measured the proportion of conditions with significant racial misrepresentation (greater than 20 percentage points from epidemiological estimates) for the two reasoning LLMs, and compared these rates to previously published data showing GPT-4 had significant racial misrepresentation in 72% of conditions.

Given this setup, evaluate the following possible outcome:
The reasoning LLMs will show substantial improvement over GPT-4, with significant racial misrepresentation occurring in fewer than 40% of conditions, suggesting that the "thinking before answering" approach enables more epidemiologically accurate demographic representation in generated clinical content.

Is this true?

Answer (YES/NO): NO